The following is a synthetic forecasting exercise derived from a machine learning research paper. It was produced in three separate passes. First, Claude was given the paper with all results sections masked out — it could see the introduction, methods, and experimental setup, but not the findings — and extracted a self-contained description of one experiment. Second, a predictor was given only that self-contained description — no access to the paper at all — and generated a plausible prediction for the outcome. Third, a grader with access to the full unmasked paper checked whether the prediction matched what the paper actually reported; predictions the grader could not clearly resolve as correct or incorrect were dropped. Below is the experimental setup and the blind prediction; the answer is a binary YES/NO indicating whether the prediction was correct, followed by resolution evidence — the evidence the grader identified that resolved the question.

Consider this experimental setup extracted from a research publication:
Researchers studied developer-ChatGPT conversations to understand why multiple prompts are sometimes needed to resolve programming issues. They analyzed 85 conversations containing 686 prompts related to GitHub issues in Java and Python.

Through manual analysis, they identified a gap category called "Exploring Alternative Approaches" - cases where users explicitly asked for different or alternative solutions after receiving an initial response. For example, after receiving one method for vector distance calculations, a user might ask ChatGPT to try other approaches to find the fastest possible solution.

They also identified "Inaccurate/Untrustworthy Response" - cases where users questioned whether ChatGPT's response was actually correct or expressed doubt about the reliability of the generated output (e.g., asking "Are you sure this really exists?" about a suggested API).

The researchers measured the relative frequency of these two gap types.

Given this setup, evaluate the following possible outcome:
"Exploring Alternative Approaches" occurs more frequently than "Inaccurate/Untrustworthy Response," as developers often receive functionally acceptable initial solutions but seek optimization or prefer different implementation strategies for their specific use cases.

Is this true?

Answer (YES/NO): NO